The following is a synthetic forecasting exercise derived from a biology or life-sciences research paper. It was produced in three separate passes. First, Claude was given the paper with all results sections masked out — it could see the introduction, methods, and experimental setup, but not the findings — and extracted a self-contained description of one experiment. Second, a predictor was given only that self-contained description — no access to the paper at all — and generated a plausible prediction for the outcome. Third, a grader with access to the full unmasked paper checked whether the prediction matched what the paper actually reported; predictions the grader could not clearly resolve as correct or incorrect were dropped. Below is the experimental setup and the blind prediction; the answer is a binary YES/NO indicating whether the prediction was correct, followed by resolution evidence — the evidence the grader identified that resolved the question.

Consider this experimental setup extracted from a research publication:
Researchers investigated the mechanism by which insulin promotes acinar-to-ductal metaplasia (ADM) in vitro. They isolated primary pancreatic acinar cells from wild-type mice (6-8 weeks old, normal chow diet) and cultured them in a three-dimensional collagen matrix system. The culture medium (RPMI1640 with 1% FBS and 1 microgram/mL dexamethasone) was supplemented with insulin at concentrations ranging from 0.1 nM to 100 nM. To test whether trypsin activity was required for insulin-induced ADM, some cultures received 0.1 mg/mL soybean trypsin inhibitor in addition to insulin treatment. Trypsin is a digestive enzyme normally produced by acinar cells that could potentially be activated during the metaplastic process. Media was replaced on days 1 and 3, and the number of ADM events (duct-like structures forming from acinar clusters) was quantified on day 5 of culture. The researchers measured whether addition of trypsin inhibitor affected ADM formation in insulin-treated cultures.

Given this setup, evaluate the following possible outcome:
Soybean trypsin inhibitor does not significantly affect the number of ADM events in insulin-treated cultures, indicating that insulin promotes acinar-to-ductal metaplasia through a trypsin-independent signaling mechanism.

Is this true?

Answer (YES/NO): NO